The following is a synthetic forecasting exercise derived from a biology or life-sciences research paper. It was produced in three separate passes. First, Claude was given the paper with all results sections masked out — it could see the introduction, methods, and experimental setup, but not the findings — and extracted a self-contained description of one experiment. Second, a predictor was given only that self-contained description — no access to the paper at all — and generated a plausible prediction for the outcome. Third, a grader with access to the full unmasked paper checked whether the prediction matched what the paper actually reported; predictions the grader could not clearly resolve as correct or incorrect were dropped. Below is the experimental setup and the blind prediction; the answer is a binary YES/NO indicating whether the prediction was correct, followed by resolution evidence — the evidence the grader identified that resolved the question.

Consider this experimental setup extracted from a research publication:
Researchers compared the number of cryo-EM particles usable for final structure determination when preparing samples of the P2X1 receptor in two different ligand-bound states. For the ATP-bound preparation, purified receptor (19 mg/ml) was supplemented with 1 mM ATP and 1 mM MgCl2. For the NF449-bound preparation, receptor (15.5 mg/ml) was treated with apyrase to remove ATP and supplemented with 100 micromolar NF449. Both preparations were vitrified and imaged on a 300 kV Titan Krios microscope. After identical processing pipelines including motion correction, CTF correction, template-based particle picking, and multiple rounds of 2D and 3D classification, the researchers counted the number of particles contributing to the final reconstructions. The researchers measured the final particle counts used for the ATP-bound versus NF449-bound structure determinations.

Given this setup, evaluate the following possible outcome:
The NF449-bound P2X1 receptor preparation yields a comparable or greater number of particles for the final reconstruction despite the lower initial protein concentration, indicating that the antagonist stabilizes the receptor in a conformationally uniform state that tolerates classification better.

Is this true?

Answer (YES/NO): NO